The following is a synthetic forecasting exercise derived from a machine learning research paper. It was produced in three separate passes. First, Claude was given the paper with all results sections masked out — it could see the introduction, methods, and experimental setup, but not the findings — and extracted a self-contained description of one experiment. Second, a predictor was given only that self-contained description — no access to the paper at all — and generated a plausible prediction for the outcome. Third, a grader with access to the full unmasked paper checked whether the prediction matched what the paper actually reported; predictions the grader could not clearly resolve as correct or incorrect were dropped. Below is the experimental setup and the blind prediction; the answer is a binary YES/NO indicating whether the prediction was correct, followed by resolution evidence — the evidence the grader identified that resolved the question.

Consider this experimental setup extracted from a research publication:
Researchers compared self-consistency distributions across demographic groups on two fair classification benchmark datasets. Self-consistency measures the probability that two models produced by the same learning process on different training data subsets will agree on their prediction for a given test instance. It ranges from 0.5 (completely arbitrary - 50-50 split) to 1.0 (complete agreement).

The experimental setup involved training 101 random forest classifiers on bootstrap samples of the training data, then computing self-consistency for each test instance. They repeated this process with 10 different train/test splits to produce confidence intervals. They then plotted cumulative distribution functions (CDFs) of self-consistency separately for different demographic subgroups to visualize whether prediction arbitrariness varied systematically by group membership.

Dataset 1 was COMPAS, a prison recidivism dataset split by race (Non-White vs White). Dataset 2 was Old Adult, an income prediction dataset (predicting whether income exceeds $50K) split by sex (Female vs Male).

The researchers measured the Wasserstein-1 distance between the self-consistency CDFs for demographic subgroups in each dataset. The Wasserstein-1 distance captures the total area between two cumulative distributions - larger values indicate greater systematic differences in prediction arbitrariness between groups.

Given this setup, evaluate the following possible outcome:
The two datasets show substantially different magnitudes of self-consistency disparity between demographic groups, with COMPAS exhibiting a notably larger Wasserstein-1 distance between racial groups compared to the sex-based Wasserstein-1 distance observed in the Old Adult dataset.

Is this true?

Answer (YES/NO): NO